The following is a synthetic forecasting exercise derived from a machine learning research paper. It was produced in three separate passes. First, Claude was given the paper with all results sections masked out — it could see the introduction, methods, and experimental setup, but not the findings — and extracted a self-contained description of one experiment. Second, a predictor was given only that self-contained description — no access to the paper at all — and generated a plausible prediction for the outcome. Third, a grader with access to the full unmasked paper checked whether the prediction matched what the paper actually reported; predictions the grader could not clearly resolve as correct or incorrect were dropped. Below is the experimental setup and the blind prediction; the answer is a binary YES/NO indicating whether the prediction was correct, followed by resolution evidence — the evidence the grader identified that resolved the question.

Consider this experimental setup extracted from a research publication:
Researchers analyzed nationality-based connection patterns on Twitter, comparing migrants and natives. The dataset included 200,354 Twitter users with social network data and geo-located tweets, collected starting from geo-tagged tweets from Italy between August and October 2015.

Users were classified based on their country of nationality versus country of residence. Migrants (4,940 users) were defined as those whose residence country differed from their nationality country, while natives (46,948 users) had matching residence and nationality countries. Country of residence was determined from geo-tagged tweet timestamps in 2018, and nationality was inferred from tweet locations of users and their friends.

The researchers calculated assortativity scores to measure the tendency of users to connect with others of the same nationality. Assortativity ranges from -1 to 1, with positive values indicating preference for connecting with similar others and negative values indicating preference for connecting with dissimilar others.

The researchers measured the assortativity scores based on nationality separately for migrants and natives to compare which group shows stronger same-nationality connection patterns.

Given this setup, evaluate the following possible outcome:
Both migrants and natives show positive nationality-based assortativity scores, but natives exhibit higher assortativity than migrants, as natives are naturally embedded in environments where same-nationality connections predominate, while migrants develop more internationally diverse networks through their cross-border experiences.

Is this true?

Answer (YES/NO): YES